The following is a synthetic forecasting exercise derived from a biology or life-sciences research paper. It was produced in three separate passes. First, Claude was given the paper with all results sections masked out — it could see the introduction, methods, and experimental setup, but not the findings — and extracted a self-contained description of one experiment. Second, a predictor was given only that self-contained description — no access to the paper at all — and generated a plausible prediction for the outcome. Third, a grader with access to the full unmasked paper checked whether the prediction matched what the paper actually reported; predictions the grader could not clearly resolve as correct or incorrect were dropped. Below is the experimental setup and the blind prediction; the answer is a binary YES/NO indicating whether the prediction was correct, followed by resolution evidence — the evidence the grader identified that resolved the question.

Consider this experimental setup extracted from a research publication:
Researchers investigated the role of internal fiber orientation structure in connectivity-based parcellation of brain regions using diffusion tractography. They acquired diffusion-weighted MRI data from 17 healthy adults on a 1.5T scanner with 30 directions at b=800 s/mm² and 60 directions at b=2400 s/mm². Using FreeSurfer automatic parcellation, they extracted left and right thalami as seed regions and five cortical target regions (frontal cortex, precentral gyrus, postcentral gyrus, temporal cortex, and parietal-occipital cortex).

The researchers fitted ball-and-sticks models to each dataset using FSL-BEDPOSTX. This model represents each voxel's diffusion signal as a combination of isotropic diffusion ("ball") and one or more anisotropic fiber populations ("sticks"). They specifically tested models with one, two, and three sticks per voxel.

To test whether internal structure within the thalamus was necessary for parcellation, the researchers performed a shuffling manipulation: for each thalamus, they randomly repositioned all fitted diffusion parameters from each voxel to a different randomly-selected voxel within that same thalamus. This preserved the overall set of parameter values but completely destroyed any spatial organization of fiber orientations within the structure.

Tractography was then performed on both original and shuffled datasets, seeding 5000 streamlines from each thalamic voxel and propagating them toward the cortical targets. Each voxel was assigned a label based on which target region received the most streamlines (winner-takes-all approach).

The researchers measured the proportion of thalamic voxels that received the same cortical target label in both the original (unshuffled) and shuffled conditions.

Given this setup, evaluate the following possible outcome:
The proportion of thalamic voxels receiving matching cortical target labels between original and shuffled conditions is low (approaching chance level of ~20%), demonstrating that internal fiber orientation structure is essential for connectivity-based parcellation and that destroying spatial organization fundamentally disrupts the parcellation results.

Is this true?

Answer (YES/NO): NO